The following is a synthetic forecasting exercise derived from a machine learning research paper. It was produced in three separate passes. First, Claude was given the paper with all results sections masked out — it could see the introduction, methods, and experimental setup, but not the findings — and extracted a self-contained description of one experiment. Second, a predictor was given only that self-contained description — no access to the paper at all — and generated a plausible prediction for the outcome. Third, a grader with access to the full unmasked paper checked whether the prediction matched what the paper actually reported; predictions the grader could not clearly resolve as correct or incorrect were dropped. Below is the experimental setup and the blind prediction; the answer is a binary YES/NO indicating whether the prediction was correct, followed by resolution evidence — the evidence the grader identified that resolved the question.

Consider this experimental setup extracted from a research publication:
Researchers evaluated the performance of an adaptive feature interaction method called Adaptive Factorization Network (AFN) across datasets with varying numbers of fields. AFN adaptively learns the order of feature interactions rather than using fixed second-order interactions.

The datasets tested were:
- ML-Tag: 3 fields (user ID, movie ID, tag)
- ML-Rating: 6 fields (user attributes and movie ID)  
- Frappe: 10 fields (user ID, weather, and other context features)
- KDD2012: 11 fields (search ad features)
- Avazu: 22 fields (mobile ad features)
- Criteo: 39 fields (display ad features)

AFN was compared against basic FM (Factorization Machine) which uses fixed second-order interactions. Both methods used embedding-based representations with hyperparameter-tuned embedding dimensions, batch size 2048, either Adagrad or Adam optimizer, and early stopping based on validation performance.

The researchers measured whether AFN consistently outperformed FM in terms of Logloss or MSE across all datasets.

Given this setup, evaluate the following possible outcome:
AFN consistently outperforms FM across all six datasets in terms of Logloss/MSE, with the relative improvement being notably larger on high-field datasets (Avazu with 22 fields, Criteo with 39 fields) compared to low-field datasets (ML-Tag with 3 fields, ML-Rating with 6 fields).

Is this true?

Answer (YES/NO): NO